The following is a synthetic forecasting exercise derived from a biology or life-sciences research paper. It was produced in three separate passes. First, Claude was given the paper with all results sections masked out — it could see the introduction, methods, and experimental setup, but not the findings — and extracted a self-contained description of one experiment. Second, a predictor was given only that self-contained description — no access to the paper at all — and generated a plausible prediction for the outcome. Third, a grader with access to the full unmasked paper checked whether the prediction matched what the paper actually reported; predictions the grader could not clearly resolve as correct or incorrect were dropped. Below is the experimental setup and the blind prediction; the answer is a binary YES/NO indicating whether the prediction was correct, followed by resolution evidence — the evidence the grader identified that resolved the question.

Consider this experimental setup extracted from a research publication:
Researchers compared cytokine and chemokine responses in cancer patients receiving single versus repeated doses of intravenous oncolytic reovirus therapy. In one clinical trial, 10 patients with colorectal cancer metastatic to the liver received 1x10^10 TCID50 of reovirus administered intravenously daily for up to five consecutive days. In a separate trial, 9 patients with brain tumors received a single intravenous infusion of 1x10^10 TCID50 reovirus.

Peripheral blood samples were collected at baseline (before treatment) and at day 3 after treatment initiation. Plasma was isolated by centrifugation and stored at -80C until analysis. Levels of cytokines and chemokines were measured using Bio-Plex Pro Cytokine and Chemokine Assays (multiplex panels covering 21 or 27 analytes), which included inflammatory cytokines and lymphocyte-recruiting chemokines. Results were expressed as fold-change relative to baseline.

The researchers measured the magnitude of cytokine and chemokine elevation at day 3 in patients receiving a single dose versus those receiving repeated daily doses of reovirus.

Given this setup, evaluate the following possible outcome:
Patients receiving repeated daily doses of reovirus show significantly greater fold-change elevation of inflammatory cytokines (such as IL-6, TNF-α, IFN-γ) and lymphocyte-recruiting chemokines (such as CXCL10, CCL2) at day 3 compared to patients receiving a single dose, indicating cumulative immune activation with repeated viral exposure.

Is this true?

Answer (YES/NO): NO